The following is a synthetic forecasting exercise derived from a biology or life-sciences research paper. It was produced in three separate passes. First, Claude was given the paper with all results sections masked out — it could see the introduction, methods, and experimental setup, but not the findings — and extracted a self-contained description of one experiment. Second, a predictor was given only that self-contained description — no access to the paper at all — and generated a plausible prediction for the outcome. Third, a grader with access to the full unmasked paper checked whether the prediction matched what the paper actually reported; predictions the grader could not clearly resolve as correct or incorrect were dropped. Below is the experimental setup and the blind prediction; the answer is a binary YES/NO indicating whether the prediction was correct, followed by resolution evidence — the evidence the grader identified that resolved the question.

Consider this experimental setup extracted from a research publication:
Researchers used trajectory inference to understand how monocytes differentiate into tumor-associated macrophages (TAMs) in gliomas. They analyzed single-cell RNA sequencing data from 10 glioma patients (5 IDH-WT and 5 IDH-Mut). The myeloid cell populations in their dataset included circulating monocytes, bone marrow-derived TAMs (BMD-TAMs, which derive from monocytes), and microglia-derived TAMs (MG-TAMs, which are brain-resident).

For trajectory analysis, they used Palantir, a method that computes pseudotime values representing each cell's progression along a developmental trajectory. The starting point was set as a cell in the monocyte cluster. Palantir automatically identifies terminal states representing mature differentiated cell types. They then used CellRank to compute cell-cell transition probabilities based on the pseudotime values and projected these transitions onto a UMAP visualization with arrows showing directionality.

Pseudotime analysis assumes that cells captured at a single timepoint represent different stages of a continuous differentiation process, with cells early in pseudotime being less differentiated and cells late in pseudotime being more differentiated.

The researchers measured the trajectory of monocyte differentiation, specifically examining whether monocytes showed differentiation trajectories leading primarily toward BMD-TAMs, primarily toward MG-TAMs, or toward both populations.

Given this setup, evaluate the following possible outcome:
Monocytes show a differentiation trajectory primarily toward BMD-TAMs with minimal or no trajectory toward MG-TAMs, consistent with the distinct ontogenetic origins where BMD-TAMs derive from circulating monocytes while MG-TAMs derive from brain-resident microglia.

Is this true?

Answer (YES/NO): YES